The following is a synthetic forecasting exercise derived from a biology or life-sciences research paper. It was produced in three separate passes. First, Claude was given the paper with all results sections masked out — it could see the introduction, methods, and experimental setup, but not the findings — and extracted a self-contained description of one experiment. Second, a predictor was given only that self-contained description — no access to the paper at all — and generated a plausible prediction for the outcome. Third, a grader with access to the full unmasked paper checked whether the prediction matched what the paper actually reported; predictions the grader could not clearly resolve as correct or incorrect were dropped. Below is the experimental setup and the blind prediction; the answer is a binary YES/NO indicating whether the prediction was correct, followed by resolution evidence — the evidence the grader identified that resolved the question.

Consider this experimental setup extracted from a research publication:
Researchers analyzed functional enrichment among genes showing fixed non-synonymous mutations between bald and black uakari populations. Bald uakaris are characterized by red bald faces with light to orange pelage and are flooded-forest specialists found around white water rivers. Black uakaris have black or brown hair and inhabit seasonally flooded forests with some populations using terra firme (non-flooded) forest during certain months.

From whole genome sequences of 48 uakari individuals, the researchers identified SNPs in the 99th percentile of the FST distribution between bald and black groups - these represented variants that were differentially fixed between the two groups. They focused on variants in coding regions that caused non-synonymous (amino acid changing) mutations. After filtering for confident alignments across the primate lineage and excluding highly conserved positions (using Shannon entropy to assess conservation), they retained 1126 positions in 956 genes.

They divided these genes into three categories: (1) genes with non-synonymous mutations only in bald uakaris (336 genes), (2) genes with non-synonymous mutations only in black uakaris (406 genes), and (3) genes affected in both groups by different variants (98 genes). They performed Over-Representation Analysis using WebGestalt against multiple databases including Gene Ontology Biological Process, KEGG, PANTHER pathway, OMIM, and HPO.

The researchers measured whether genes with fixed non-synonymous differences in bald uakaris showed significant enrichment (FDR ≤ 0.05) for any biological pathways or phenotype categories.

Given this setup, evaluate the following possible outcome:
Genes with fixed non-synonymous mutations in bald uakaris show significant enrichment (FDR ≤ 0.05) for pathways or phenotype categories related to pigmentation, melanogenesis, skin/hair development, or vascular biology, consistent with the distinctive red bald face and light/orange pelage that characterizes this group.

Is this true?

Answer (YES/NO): NO